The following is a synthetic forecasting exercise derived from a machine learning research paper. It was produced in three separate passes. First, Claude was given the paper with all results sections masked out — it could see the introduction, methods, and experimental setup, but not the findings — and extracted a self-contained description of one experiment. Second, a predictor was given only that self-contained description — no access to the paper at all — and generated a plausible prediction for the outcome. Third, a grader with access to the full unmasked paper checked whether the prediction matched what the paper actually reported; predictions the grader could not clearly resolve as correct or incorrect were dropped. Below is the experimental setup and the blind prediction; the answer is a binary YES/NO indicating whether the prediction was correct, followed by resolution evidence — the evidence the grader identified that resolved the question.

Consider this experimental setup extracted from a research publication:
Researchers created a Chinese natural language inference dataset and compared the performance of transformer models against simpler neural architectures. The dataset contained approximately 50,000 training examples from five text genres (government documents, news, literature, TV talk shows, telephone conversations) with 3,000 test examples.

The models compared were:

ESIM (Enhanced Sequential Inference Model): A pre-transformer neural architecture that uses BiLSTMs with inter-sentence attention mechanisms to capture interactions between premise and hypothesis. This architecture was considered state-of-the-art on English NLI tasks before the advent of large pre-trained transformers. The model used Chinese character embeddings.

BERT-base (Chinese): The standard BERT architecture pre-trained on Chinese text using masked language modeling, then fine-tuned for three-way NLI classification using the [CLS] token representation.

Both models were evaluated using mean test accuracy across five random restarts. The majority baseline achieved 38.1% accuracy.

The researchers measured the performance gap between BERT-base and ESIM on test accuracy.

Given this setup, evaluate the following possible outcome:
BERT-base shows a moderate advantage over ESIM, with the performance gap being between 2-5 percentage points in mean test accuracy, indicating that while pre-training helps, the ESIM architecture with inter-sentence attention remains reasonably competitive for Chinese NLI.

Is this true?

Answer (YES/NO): NO